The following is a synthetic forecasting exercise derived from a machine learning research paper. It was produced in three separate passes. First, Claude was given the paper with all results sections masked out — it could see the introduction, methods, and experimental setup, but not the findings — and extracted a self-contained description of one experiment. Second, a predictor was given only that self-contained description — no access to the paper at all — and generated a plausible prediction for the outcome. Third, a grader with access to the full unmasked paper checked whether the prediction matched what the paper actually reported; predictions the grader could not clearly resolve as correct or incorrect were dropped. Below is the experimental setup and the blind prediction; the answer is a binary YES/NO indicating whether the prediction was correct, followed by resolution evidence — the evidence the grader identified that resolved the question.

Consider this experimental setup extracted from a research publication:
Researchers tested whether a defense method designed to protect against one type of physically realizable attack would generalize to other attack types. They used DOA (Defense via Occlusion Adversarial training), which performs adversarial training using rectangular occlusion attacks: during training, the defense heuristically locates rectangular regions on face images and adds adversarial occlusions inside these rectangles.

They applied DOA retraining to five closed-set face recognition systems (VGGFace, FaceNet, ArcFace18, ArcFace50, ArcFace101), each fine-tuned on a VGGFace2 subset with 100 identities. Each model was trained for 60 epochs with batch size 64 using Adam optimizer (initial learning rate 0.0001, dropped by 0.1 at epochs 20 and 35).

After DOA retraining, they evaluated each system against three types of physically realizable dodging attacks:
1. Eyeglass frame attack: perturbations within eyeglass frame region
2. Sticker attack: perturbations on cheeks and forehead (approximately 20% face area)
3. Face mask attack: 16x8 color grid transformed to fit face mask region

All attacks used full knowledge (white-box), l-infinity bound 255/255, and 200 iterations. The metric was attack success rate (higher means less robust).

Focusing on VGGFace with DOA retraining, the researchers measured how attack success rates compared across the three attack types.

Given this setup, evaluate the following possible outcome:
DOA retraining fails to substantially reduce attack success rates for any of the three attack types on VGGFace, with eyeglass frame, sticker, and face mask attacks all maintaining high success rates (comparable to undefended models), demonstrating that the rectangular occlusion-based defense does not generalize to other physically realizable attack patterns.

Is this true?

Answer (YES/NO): NO